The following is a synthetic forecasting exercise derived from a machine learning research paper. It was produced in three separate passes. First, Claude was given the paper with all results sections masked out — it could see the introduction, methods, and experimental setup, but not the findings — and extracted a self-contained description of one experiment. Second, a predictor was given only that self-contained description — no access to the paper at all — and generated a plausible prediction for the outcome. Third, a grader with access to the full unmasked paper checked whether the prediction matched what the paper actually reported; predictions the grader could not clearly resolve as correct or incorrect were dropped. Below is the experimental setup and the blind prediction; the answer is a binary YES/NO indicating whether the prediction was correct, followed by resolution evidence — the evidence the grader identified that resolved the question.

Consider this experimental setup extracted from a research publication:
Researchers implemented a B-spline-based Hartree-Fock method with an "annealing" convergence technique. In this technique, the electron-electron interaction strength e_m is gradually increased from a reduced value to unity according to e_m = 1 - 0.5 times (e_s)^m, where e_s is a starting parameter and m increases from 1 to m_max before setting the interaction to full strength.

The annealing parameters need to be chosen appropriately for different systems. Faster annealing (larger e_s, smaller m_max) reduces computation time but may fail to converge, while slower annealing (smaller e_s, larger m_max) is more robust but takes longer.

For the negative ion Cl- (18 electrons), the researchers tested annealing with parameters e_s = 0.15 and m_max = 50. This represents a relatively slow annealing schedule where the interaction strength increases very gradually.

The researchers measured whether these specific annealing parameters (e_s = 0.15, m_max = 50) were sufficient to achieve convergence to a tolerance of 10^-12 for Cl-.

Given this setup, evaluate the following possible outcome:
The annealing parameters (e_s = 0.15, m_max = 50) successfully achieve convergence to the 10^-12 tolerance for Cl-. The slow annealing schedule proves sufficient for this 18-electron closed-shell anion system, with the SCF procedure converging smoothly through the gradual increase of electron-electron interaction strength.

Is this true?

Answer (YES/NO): YES